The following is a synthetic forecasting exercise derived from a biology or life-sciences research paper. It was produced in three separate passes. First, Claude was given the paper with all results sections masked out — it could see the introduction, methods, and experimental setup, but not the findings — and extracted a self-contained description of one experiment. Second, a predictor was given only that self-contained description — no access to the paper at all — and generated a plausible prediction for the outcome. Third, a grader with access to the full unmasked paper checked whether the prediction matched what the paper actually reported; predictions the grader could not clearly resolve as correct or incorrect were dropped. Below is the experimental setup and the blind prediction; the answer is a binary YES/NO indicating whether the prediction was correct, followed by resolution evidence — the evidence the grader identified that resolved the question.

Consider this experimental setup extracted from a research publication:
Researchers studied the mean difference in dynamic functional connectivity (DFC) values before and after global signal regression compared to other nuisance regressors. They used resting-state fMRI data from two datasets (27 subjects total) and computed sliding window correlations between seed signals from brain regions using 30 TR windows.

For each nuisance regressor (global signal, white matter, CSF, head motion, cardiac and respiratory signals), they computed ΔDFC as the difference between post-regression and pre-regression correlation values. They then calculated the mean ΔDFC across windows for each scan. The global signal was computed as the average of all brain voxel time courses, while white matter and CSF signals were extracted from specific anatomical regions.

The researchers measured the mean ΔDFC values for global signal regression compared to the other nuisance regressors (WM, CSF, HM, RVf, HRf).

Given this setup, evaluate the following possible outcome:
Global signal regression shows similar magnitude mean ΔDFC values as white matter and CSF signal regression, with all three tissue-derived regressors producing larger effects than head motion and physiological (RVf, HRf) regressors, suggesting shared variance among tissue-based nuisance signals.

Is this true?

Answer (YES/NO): NO